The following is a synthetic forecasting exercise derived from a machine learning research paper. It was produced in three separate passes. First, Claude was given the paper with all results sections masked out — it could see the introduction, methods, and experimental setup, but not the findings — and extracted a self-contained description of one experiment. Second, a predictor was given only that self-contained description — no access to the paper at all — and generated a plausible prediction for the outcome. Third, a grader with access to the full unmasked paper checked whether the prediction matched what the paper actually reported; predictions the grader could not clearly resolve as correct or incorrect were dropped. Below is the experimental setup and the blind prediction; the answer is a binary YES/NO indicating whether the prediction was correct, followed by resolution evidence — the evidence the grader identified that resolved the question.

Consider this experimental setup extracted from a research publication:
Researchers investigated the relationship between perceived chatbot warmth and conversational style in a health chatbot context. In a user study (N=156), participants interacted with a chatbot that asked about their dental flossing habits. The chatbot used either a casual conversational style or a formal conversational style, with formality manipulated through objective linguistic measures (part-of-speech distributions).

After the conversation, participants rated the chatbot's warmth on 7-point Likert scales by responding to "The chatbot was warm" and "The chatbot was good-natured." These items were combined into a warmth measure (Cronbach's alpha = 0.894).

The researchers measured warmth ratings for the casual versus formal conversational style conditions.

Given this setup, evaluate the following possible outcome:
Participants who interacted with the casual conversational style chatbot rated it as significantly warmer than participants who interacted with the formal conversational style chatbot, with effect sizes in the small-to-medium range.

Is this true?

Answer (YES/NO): YES